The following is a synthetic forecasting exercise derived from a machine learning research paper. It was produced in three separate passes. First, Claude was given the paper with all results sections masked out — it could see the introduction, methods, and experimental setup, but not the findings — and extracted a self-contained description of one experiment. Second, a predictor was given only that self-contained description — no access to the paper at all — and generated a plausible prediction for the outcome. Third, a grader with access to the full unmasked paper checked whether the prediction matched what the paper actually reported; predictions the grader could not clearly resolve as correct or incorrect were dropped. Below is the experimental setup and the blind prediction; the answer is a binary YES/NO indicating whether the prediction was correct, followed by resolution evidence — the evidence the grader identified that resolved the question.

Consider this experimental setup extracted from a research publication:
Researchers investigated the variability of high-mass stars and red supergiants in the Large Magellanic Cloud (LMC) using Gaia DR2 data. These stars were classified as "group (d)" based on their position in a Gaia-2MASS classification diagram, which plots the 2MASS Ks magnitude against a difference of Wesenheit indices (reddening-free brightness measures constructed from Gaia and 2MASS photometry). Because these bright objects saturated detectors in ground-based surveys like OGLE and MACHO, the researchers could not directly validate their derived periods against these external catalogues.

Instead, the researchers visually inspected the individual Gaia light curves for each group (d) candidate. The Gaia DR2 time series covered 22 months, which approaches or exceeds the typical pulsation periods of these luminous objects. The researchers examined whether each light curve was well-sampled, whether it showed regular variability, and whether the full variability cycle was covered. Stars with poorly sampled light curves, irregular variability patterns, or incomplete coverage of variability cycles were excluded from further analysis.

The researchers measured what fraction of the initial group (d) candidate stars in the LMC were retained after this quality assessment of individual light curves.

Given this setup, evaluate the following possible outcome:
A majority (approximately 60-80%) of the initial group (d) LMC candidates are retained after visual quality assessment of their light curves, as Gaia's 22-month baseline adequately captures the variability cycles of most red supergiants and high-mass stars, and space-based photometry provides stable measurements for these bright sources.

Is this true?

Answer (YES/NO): NO